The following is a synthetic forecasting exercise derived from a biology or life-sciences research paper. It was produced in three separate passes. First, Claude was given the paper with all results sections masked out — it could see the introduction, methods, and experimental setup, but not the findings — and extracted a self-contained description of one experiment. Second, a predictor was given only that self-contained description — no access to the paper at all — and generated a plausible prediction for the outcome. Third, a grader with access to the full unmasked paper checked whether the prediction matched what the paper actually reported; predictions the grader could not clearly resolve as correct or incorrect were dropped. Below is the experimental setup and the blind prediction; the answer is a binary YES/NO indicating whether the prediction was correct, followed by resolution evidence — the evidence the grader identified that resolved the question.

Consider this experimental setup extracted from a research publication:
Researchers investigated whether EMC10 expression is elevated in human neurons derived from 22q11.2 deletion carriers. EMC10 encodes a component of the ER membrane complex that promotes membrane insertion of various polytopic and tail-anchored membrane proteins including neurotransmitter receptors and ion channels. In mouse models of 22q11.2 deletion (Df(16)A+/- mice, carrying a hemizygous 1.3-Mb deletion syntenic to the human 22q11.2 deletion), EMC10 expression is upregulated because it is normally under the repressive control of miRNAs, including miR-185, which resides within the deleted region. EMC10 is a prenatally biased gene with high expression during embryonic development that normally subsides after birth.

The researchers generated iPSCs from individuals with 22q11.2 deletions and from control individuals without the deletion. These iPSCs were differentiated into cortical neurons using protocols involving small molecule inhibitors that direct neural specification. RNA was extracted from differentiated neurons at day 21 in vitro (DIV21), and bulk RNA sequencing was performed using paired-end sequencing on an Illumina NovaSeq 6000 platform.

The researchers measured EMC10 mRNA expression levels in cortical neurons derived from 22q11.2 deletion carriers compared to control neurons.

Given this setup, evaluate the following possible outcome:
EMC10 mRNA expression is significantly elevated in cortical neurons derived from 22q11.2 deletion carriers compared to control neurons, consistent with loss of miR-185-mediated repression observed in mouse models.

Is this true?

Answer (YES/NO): YES